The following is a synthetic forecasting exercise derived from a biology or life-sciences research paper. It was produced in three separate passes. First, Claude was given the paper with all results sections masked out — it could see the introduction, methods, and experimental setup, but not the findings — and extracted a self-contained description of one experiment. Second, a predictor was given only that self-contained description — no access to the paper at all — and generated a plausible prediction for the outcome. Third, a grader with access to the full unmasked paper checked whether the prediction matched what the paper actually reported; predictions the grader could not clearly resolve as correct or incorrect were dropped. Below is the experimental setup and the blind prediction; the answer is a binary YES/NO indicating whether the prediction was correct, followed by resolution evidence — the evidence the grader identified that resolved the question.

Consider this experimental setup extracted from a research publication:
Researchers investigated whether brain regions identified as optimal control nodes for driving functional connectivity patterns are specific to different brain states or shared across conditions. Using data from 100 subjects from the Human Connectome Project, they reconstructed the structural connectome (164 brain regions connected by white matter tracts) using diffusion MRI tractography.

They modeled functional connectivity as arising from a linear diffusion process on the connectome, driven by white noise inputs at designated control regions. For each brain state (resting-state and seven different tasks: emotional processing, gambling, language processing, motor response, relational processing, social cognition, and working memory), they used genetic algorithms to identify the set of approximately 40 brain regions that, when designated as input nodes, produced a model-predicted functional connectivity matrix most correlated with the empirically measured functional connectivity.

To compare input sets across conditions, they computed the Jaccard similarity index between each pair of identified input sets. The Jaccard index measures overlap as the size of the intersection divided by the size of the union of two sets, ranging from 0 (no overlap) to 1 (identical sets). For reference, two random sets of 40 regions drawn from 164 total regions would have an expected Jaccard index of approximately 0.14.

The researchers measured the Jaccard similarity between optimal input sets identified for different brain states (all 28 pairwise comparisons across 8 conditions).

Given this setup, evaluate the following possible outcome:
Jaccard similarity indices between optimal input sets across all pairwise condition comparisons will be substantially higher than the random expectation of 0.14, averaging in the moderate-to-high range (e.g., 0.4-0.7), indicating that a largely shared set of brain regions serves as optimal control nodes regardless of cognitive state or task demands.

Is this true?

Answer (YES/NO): NO